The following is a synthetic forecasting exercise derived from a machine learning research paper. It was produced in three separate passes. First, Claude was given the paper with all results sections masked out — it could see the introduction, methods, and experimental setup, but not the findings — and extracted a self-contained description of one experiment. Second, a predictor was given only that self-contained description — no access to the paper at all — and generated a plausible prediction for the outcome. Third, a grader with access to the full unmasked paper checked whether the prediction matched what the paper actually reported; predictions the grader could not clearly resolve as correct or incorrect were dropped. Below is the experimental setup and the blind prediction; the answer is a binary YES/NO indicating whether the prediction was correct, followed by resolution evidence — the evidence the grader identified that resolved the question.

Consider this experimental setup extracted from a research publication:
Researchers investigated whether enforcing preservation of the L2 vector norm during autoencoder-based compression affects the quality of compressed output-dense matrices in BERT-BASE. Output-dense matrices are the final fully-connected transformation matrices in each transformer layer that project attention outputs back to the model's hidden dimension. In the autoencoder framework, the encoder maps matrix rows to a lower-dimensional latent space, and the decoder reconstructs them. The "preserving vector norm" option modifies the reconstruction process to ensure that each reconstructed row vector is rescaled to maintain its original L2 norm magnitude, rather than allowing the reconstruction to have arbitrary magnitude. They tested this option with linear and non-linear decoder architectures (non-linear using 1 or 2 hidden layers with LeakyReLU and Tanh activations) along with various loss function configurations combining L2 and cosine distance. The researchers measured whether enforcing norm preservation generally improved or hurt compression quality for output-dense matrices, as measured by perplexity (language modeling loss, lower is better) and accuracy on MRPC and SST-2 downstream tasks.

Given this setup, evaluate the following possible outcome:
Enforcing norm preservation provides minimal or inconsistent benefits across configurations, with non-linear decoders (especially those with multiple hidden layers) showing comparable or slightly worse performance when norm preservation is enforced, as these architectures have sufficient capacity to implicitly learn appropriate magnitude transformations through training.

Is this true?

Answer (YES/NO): NO